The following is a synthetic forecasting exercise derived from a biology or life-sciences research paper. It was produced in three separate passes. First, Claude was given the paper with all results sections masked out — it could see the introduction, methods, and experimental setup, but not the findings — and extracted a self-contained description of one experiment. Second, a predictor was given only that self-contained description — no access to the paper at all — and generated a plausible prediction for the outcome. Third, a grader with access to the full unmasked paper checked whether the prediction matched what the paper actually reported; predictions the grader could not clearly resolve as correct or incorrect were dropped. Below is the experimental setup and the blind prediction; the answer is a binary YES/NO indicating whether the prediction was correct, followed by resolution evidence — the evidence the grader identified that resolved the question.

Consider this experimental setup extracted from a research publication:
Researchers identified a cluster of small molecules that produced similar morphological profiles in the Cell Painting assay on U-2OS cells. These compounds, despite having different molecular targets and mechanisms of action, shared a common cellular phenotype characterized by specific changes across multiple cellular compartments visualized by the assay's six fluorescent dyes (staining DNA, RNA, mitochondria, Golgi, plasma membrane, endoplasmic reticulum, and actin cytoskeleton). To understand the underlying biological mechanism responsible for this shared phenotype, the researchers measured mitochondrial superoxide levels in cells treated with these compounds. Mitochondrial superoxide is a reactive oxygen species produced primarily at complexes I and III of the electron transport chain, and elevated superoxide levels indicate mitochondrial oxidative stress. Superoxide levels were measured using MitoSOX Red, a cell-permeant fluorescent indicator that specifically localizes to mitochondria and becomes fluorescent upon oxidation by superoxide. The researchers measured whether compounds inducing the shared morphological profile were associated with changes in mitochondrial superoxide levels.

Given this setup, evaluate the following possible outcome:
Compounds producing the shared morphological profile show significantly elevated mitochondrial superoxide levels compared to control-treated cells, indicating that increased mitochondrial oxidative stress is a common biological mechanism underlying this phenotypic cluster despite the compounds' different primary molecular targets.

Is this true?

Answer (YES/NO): YES